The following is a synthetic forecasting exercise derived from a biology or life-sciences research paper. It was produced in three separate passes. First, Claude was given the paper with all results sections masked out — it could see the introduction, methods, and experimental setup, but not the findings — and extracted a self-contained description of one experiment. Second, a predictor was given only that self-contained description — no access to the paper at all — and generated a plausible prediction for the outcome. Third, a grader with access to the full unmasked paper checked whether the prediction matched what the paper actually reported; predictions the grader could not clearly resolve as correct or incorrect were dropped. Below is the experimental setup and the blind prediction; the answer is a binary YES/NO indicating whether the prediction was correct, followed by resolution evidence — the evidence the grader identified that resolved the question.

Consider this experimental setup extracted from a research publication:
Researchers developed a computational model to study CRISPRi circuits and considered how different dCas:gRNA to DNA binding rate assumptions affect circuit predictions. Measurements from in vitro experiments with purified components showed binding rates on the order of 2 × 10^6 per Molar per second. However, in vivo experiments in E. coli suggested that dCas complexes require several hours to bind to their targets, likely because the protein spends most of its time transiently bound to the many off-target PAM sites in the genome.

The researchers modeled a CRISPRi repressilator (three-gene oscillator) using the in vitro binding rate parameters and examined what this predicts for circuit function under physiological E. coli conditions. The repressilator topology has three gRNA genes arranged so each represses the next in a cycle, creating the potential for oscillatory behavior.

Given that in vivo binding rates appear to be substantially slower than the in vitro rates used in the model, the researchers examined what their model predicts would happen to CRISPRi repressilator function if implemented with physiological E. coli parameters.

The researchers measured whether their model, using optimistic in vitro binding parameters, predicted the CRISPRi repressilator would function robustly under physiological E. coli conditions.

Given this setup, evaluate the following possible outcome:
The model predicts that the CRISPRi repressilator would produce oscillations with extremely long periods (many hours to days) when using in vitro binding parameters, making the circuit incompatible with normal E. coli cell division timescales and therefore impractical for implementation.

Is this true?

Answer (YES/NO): NO